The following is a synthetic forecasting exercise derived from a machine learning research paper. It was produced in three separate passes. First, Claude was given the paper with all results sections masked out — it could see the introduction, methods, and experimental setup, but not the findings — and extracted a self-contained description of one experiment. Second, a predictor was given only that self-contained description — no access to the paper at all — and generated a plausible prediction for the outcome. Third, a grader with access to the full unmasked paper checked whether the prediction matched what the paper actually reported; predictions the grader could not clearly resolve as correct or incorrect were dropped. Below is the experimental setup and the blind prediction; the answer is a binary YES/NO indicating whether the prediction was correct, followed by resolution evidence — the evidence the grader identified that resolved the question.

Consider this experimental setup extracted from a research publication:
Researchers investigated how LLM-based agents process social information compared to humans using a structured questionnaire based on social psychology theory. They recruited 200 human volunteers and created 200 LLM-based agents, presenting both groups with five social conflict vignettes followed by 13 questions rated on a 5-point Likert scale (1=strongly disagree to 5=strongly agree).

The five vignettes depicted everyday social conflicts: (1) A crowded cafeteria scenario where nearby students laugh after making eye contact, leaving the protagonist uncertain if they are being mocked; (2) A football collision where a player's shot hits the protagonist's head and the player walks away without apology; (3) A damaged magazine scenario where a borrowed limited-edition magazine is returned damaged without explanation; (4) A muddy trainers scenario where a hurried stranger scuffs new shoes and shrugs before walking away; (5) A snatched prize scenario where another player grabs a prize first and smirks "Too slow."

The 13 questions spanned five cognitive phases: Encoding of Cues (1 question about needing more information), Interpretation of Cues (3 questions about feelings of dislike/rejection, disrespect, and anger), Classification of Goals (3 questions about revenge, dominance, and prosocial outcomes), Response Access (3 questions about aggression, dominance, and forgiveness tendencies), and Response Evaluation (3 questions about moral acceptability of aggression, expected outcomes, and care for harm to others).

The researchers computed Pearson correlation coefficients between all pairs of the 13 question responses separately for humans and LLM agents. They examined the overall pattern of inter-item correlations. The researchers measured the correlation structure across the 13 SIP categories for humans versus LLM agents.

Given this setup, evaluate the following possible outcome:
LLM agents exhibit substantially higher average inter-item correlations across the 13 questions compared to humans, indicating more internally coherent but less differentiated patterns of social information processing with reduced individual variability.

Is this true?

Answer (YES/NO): YES